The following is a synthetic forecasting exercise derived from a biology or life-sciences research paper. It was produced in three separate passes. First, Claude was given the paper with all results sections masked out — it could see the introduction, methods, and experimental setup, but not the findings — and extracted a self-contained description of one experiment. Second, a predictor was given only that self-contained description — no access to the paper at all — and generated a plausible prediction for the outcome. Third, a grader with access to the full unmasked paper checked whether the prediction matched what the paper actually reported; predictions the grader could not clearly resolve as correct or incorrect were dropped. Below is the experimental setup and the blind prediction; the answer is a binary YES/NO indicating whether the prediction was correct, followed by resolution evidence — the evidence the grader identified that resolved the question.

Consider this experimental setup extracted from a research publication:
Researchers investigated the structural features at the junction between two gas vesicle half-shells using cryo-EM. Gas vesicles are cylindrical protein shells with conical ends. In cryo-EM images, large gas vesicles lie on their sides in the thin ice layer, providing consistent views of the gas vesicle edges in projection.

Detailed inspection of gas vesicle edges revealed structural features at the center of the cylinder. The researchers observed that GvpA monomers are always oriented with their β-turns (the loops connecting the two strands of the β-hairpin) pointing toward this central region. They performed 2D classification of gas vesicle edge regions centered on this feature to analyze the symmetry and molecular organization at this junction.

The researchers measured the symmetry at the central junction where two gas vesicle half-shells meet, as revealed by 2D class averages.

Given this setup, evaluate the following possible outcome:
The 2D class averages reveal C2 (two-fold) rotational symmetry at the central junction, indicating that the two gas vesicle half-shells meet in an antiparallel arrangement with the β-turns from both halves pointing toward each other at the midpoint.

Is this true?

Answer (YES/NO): YES